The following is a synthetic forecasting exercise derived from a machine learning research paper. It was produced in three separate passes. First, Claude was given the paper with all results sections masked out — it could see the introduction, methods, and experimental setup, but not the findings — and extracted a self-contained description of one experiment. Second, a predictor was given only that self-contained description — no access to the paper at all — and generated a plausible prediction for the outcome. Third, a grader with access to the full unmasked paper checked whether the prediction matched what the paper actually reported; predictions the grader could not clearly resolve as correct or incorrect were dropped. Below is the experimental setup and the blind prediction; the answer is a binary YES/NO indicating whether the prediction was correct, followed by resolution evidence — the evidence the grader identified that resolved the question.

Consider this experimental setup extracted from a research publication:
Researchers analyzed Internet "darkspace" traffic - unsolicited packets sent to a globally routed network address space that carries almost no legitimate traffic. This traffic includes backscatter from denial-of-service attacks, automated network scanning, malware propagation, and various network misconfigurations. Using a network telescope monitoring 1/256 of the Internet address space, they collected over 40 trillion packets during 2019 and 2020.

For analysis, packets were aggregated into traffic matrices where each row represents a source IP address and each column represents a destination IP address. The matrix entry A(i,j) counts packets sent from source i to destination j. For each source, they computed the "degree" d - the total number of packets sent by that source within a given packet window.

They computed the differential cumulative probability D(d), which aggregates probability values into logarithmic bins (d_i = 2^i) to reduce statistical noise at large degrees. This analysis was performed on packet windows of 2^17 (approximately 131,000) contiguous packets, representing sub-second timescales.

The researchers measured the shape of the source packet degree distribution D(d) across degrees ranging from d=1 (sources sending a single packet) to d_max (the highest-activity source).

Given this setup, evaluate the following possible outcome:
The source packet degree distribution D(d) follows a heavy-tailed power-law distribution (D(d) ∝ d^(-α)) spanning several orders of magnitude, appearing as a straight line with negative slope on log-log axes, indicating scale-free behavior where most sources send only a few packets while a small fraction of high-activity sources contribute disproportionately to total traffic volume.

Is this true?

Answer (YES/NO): YES